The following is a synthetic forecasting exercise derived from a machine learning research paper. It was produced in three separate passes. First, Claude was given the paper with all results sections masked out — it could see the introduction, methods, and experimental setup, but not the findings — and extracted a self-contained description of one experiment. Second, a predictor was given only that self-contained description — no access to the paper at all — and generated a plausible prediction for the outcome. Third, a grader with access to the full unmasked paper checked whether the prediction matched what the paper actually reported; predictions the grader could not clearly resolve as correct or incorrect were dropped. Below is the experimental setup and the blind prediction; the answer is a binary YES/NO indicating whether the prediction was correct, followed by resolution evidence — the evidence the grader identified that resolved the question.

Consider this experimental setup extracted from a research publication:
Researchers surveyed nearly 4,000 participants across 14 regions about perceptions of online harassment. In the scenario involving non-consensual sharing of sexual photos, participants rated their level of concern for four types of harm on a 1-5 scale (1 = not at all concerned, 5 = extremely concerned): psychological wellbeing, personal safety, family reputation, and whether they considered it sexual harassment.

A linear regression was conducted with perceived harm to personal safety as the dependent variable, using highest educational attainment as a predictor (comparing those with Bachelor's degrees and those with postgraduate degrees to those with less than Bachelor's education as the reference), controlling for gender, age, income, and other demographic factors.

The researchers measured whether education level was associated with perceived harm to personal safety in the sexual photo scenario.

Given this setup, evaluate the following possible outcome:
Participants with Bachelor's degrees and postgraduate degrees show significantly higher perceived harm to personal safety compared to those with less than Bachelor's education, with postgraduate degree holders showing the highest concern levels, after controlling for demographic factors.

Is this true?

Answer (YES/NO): YES